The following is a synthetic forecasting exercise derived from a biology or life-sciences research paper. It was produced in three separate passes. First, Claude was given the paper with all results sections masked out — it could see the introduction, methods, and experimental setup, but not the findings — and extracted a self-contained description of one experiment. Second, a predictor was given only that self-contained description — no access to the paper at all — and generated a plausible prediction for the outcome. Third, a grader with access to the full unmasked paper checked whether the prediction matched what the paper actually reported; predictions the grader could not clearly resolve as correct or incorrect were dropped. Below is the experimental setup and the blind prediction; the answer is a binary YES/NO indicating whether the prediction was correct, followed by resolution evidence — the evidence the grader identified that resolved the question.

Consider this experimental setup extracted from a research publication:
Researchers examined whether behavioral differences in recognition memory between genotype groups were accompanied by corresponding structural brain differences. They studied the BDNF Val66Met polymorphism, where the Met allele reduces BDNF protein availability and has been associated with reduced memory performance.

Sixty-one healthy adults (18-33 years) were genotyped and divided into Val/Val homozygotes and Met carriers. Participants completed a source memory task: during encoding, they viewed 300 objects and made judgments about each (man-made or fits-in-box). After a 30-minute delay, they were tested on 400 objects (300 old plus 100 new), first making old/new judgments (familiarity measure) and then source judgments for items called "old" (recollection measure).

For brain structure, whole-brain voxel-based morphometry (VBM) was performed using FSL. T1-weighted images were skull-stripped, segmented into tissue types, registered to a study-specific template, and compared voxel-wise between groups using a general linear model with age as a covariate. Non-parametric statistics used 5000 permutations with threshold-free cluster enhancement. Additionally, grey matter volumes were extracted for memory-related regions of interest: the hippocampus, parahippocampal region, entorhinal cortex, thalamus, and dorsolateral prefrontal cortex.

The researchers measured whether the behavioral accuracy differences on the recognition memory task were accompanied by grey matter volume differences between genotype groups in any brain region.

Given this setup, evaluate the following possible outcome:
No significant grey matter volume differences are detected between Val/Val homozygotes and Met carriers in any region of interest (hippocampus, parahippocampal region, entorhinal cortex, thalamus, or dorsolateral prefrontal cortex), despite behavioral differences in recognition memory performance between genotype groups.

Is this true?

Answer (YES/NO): YES